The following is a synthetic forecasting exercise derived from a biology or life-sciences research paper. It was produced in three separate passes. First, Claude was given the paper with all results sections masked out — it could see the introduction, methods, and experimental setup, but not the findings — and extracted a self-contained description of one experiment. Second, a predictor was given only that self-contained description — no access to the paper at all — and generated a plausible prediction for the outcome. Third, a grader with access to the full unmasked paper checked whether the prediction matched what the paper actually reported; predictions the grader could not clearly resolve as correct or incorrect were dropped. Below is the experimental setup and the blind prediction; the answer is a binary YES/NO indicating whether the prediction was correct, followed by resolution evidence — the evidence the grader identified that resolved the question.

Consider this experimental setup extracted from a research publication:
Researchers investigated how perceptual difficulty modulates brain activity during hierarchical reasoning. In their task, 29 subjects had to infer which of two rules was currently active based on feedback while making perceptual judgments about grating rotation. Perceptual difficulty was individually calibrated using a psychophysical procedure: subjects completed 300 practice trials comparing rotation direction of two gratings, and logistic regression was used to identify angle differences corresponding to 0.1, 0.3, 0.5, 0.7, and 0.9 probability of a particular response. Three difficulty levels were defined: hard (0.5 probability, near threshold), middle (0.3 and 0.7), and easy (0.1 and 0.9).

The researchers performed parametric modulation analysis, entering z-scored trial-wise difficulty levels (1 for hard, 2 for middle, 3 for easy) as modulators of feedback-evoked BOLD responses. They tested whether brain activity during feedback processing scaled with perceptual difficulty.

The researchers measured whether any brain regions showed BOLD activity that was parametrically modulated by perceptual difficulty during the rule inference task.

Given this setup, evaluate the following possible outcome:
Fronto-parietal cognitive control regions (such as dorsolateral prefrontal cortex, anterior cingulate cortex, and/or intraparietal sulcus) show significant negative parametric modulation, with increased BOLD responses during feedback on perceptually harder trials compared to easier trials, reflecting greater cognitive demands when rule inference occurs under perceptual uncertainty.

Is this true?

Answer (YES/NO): YES